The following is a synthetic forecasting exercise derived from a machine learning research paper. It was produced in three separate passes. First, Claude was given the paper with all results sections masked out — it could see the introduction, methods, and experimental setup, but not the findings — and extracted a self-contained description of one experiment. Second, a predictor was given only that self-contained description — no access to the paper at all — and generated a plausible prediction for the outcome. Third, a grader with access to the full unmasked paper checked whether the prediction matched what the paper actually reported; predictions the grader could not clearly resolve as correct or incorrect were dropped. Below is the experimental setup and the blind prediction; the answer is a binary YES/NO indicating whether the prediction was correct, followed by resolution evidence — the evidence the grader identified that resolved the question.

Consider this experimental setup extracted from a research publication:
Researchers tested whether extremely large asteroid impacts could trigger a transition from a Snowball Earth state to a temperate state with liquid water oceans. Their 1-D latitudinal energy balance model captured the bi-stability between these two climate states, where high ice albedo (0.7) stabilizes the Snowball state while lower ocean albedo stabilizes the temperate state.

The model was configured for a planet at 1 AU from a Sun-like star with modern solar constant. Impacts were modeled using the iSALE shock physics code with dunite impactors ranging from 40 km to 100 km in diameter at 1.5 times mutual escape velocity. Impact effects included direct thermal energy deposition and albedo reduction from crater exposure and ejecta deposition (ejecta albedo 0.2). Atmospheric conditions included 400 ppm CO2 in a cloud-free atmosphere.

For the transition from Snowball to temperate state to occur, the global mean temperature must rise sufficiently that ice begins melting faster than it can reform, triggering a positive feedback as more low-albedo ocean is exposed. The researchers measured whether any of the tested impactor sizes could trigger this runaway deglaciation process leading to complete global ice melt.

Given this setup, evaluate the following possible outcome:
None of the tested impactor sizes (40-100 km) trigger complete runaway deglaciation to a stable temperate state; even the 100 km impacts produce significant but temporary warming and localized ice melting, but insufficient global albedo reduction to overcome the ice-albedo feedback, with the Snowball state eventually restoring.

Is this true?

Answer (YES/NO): YES